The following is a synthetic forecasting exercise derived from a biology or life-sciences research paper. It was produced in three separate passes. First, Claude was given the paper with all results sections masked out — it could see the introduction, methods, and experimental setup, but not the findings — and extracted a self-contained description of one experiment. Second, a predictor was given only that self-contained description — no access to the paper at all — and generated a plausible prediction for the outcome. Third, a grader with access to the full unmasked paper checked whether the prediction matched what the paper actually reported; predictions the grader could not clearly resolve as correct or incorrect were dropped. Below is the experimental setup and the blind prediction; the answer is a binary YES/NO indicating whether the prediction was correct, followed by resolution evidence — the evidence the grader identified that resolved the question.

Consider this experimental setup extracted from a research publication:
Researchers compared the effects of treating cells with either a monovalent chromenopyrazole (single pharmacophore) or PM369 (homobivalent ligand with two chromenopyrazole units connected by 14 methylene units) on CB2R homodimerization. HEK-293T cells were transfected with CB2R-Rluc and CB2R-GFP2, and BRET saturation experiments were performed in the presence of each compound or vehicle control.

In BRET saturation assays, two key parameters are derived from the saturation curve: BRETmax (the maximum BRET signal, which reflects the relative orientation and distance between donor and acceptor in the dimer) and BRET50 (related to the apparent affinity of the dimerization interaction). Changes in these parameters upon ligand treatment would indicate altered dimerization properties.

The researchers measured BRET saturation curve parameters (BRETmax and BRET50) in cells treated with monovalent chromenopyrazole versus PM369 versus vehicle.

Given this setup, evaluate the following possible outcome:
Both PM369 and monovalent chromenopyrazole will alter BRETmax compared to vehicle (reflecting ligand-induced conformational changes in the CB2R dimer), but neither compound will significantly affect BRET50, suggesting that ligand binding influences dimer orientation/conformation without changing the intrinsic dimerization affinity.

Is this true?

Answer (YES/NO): NO